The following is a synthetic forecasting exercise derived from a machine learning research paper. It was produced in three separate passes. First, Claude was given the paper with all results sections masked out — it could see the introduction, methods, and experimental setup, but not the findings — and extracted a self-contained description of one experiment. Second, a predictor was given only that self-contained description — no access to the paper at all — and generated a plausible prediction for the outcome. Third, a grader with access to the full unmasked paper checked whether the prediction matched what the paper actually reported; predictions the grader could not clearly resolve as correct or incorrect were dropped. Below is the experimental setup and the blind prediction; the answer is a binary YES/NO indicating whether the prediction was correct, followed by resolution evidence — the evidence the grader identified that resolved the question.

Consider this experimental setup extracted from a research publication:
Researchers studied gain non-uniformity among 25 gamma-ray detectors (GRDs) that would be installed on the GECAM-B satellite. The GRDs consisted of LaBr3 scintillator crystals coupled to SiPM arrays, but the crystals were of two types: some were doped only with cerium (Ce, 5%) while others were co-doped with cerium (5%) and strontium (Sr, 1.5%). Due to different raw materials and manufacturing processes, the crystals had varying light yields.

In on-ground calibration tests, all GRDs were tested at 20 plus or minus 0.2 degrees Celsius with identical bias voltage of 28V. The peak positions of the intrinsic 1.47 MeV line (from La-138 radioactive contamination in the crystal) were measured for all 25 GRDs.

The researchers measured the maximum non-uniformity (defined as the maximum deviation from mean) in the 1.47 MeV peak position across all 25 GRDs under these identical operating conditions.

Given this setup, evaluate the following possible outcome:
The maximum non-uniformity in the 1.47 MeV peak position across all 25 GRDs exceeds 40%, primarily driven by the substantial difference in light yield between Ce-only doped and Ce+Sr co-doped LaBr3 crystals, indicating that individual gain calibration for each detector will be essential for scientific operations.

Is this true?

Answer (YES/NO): NO